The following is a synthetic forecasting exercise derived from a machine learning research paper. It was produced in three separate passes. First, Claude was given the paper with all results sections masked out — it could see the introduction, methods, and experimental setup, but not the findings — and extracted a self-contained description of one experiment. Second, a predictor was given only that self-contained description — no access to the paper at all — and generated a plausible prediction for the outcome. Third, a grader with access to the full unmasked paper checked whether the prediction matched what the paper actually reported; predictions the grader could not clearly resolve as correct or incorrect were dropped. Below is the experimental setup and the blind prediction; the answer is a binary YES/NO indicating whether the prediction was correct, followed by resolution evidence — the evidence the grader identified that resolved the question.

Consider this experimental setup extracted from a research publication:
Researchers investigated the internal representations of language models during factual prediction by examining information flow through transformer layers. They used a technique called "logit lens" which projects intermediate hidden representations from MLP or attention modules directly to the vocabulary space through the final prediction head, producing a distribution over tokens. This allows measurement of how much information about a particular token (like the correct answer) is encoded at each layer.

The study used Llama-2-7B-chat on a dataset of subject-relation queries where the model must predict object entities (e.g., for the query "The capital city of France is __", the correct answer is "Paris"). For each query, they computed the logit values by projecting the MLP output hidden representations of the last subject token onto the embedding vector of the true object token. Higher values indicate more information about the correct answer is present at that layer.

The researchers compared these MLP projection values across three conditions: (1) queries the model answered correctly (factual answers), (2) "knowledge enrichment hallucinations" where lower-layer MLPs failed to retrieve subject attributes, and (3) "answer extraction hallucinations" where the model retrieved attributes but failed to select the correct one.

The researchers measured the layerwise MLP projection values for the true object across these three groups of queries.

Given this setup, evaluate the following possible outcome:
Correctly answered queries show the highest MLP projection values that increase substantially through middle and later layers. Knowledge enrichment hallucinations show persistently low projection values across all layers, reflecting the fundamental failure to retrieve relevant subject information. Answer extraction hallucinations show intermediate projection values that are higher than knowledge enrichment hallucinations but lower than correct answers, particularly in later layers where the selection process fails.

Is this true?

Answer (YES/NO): NO